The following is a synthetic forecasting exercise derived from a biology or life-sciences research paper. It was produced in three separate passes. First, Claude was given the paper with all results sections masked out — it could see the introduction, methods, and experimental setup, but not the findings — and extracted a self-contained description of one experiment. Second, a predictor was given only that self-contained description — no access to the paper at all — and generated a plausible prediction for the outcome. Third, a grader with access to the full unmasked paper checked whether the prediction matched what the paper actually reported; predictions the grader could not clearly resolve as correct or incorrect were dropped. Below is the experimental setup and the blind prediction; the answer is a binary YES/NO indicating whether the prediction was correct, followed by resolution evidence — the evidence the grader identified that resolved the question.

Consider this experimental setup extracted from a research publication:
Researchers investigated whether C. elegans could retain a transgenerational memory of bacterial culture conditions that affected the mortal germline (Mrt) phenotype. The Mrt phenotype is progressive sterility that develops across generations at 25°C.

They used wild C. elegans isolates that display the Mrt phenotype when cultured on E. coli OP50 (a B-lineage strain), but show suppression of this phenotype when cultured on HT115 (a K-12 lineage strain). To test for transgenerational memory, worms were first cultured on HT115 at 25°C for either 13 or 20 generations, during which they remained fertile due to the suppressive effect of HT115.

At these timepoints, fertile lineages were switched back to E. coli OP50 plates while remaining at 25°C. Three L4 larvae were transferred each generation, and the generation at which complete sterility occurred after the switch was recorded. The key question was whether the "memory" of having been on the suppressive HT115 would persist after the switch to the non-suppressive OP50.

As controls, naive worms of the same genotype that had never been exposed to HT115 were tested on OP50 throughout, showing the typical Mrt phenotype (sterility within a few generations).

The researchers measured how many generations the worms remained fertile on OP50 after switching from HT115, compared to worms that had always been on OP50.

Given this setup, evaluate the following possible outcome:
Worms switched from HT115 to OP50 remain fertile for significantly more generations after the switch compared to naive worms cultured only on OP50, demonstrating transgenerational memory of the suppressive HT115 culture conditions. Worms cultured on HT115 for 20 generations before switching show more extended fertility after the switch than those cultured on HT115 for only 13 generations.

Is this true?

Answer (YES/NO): NO